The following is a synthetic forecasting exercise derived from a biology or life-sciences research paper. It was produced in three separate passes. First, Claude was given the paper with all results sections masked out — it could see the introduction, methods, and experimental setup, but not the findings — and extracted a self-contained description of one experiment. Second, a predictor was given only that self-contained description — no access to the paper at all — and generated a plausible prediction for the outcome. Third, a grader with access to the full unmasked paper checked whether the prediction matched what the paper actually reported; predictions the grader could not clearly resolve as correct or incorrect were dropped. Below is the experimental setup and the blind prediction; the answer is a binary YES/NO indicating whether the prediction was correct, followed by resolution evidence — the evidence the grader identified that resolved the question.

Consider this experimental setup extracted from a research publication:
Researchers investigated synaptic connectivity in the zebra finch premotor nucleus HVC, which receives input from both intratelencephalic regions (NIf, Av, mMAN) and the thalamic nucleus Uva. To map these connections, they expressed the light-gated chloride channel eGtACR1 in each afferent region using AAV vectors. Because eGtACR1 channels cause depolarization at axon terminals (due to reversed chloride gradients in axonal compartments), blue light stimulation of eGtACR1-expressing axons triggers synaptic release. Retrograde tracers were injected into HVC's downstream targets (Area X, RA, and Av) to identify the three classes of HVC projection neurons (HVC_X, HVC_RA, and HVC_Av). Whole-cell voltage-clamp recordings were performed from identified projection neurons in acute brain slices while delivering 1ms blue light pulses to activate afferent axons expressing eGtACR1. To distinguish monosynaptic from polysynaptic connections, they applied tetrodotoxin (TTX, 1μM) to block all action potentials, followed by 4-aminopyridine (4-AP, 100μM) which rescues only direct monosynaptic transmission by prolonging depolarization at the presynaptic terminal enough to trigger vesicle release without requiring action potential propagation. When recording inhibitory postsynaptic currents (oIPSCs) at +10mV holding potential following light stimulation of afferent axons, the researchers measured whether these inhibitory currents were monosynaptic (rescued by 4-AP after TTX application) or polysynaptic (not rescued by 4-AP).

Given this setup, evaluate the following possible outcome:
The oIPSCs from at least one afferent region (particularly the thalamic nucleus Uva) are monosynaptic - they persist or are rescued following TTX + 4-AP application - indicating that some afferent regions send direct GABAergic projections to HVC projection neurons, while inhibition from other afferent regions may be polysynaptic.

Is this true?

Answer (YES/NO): NO